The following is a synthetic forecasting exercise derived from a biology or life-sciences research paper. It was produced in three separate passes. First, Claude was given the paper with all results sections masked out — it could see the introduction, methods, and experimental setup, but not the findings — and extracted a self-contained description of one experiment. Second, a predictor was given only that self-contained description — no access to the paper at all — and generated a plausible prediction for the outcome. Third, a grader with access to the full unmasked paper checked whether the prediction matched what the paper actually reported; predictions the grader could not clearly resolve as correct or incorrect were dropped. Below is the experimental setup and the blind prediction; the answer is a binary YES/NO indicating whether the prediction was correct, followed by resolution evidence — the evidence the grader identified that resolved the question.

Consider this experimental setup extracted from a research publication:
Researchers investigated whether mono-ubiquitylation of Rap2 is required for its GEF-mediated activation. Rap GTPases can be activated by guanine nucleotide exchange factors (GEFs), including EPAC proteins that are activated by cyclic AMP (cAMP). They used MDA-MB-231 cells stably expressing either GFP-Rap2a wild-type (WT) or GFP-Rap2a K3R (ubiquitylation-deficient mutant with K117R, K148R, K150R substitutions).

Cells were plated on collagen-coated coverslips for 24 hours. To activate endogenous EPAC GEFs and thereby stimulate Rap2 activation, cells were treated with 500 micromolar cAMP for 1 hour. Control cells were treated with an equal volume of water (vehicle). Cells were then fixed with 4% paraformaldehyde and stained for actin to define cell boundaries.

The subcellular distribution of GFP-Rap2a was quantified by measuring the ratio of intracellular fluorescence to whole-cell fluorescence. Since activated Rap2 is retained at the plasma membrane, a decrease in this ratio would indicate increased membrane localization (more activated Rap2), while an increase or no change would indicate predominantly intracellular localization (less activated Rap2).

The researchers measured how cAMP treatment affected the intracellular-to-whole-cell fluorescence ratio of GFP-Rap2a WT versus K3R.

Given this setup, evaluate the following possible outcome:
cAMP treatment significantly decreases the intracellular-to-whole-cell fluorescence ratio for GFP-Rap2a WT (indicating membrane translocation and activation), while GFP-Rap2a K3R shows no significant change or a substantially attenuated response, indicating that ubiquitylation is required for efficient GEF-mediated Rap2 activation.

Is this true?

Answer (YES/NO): YES